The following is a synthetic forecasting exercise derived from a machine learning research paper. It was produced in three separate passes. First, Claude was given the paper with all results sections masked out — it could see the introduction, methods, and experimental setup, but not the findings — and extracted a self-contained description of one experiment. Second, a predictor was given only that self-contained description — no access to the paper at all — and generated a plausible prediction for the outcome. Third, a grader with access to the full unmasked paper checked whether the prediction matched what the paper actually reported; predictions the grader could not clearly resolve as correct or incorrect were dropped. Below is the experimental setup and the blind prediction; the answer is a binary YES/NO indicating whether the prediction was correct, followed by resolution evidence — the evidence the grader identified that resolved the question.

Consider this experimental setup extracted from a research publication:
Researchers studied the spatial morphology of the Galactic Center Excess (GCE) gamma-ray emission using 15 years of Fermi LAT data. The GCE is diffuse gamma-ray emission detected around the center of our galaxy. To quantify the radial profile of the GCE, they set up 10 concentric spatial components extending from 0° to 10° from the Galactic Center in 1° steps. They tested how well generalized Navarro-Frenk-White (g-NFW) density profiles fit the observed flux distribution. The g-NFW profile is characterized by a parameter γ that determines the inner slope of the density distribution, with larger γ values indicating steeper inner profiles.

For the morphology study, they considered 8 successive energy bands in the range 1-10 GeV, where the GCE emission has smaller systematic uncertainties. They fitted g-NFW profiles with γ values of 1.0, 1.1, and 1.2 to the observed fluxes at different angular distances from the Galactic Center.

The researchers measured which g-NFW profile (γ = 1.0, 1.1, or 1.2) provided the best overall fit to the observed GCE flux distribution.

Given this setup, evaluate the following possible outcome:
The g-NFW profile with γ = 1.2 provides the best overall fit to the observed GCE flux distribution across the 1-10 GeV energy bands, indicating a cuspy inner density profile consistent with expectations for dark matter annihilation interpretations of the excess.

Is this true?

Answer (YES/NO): NO